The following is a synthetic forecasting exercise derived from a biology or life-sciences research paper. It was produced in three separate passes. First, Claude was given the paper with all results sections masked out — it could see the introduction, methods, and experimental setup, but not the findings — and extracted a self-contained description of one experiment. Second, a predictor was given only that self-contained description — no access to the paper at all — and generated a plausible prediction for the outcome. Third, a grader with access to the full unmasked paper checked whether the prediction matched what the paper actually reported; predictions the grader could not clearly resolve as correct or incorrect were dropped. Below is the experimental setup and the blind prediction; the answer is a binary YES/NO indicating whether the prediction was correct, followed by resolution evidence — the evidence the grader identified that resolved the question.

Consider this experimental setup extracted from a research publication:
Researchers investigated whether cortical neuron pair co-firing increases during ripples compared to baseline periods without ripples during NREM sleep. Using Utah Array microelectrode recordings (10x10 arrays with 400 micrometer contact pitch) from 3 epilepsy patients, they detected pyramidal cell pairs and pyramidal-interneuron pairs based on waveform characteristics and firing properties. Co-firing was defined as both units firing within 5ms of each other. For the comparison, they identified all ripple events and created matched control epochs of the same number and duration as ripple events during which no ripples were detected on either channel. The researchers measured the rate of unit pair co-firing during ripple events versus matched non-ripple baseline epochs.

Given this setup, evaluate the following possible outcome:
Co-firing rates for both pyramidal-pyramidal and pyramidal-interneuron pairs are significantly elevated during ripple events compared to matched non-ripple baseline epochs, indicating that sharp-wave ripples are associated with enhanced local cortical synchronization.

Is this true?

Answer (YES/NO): YES